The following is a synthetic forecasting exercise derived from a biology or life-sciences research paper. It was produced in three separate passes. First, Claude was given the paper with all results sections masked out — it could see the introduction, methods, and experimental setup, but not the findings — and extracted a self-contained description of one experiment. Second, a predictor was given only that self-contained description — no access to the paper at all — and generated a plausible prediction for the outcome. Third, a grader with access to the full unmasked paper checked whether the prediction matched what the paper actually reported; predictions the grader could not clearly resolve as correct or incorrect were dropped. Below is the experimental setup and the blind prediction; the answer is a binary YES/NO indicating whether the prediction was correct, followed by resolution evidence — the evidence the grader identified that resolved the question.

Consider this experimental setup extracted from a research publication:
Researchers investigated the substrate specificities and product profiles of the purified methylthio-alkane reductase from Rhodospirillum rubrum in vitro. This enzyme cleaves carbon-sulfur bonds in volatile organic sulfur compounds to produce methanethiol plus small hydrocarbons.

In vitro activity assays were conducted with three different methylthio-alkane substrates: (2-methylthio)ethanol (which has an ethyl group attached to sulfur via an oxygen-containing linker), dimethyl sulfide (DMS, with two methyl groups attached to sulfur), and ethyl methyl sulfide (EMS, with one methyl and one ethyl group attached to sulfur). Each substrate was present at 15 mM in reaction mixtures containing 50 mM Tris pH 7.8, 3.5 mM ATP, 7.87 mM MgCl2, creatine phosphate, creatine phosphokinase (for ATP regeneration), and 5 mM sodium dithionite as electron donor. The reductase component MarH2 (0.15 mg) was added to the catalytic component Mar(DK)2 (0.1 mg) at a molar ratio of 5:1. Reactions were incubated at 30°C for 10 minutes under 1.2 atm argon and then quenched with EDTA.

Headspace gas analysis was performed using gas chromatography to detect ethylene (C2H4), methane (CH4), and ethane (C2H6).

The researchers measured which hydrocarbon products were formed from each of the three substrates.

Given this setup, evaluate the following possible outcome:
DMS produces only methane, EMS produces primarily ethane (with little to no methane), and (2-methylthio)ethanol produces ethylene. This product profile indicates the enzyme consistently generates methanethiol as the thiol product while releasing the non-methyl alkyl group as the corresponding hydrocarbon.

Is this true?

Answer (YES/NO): YES